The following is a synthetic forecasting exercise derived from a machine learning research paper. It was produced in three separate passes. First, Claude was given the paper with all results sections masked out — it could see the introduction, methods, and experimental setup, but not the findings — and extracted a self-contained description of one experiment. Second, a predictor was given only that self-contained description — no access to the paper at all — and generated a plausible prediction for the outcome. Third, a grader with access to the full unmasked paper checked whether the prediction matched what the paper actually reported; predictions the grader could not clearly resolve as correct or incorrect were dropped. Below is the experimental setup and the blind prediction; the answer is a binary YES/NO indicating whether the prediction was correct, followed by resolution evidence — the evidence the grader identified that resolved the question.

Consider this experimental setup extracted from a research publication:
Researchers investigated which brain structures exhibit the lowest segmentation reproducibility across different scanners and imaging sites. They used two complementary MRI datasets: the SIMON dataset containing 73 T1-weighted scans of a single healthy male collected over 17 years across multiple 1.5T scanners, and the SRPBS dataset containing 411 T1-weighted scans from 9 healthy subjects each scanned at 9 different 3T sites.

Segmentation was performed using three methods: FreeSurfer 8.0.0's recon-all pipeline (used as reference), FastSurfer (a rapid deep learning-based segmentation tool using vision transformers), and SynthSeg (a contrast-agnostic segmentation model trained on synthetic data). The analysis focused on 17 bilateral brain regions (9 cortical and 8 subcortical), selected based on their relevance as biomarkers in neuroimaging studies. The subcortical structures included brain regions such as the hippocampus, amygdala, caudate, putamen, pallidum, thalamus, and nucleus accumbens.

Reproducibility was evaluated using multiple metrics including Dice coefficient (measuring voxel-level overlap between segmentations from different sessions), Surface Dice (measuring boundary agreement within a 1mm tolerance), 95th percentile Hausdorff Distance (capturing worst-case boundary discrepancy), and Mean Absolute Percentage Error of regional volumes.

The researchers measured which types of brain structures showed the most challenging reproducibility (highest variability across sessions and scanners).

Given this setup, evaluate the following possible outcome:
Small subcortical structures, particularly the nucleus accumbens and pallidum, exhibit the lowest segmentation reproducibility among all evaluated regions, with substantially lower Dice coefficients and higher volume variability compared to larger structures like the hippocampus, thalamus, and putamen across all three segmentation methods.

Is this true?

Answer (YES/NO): NO